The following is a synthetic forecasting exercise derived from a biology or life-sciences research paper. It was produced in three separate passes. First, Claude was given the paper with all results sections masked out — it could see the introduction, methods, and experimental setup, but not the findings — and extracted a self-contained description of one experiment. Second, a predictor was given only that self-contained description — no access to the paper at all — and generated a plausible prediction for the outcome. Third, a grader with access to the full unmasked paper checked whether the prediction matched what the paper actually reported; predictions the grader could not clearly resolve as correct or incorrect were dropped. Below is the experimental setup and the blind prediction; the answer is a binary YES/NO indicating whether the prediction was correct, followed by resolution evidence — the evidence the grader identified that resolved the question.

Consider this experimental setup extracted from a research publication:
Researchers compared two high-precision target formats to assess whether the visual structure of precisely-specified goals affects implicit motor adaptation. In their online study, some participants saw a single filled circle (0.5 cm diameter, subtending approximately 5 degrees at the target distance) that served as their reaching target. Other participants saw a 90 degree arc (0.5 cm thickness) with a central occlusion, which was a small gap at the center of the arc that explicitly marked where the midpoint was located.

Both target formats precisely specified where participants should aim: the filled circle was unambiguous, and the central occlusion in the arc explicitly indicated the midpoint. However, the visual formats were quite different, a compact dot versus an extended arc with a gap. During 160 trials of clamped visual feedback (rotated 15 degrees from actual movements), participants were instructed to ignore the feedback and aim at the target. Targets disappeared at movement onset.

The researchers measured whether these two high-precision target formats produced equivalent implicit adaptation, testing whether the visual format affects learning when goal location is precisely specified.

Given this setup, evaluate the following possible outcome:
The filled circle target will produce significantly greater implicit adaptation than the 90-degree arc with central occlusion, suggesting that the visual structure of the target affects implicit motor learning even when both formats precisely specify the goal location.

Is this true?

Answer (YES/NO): NO